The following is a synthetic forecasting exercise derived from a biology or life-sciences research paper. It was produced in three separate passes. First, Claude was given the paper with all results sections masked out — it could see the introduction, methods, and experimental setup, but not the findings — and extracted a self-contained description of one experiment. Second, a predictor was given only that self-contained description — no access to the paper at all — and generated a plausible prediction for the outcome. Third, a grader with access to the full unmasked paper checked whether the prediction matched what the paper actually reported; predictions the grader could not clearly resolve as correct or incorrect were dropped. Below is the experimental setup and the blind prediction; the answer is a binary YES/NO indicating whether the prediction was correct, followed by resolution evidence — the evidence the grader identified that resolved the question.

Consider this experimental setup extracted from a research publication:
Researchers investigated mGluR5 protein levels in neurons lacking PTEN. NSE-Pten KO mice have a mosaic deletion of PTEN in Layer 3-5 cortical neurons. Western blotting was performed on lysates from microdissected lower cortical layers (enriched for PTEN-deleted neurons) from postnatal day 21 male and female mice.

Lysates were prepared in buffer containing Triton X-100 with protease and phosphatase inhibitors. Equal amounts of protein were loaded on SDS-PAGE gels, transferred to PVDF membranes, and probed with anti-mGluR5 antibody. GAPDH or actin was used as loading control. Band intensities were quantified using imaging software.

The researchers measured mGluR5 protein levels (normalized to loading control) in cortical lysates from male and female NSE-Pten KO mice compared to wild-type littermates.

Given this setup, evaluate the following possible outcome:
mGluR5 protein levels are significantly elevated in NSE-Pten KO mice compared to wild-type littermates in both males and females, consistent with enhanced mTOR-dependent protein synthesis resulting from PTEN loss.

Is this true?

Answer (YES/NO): NO